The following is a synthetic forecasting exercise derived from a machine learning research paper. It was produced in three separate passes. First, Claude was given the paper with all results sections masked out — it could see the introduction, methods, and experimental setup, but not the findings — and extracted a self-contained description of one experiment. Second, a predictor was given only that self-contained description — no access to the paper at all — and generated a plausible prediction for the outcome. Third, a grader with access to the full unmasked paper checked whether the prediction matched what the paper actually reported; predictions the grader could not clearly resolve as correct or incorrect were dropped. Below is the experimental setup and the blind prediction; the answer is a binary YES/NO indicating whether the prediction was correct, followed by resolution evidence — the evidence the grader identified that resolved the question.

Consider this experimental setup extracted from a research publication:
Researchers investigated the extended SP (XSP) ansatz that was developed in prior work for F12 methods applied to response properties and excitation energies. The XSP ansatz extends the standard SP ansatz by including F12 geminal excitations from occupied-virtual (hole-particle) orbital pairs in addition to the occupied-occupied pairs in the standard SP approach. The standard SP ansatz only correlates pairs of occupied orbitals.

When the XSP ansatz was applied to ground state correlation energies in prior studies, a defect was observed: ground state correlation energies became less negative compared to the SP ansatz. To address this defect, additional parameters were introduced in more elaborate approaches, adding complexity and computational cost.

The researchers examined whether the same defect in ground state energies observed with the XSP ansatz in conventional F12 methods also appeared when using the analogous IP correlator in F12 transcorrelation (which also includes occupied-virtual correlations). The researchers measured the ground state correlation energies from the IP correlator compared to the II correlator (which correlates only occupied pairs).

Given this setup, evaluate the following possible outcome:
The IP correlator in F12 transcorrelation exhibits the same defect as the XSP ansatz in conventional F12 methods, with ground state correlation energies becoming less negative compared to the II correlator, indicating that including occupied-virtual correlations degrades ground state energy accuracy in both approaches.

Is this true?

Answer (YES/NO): YES